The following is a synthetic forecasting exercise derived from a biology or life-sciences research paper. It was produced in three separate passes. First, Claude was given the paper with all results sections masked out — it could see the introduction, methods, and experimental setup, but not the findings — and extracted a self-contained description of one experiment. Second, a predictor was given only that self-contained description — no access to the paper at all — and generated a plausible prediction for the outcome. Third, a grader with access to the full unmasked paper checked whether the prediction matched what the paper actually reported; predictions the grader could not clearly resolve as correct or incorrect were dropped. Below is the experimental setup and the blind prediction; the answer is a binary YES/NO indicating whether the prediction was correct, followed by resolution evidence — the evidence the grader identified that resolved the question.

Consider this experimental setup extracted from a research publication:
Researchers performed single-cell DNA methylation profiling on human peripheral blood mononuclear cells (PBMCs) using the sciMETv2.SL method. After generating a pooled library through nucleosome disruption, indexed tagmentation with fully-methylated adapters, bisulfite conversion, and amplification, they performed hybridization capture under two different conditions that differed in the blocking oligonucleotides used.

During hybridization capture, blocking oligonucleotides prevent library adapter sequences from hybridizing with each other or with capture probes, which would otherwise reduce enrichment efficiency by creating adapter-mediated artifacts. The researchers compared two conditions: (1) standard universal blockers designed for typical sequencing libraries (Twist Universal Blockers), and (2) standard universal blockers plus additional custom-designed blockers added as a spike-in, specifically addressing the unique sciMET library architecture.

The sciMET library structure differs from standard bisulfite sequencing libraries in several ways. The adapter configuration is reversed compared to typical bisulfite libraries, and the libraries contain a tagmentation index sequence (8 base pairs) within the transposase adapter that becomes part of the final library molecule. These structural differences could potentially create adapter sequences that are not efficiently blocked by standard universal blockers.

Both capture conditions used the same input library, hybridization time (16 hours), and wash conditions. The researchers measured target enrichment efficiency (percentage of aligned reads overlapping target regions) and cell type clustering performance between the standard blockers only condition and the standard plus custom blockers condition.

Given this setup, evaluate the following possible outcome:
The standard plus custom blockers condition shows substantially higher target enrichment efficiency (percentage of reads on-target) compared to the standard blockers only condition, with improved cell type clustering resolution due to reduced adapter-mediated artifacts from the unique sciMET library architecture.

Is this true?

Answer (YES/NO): NO